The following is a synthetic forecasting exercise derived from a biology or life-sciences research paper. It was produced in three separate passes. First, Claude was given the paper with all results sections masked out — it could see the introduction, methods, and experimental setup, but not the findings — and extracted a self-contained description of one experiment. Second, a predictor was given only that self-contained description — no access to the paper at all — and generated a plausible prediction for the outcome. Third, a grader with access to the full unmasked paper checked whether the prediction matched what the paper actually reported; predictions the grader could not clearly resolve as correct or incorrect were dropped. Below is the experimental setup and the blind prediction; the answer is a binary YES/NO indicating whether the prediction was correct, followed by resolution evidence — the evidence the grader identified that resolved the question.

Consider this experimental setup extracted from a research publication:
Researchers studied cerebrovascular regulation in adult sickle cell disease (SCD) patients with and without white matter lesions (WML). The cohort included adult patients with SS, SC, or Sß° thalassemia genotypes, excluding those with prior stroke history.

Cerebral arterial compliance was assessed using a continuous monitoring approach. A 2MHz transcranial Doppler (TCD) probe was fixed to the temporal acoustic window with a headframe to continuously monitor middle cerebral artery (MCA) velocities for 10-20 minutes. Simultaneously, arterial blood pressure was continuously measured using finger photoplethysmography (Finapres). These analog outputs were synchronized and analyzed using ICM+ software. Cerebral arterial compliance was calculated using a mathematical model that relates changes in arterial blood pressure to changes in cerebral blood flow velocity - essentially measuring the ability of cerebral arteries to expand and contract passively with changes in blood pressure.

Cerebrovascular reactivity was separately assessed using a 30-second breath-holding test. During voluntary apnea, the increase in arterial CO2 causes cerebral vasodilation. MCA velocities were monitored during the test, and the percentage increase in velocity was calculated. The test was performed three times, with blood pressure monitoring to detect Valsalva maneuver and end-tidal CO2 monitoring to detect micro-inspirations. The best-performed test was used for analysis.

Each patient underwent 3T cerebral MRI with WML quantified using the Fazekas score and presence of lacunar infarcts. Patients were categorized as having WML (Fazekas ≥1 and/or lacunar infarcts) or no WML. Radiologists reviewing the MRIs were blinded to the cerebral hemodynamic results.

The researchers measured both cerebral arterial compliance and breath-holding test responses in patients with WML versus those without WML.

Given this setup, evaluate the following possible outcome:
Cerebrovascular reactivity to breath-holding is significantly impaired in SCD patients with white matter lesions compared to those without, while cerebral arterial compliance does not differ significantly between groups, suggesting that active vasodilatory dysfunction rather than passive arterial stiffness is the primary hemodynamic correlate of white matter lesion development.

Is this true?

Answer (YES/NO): NO